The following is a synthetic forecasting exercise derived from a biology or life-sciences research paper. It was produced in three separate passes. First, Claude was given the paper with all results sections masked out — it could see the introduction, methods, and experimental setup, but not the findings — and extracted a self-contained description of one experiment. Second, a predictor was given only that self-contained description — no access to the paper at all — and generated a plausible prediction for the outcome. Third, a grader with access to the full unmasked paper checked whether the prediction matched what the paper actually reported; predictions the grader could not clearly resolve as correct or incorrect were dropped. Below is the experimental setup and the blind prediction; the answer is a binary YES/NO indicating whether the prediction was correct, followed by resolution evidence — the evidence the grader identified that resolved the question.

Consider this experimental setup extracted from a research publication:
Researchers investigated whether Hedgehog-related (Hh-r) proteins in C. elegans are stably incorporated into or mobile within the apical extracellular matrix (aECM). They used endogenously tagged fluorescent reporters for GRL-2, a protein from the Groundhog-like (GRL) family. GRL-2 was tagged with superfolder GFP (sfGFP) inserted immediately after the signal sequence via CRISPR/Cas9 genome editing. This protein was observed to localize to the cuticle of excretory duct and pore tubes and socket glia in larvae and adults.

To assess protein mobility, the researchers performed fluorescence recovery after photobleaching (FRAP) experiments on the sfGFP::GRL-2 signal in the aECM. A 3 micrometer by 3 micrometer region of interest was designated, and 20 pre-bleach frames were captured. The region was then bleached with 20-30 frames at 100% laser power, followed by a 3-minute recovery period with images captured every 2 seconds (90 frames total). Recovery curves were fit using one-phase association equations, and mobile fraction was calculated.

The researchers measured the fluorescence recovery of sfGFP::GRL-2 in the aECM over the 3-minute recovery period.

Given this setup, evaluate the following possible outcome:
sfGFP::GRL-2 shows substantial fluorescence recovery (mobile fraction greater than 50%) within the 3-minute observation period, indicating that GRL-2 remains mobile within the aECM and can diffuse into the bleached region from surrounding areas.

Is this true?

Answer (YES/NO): NO